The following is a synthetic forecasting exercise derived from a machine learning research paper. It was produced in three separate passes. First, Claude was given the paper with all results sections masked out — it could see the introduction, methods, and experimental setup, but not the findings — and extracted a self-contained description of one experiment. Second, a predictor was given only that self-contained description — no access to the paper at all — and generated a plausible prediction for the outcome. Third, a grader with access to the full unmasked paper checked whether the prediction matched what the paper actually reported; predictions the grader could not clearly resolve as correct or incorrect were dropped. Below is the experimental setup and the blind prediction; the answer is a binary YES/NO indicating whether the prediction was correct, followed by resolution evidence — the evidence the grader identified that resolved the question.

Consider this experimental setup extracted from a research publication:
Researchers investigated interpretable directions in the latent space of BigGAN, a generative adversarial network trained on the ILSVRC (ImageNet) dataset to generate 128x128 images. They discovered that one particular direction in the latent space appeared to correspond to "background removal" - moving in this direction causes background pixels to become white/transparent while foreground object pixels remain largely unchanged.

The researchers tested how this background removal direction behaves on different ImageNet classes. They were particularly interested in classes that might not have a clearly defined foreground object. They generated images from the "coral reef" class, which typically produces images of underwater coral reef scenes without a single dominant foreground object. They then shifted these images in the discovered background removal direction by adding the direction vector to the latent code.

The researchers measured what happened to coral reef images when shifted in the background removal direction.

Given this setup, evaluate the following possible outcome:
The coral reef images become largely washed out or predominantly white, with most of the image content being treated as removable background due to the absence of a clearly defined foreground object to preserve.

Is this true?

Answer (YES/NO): YES